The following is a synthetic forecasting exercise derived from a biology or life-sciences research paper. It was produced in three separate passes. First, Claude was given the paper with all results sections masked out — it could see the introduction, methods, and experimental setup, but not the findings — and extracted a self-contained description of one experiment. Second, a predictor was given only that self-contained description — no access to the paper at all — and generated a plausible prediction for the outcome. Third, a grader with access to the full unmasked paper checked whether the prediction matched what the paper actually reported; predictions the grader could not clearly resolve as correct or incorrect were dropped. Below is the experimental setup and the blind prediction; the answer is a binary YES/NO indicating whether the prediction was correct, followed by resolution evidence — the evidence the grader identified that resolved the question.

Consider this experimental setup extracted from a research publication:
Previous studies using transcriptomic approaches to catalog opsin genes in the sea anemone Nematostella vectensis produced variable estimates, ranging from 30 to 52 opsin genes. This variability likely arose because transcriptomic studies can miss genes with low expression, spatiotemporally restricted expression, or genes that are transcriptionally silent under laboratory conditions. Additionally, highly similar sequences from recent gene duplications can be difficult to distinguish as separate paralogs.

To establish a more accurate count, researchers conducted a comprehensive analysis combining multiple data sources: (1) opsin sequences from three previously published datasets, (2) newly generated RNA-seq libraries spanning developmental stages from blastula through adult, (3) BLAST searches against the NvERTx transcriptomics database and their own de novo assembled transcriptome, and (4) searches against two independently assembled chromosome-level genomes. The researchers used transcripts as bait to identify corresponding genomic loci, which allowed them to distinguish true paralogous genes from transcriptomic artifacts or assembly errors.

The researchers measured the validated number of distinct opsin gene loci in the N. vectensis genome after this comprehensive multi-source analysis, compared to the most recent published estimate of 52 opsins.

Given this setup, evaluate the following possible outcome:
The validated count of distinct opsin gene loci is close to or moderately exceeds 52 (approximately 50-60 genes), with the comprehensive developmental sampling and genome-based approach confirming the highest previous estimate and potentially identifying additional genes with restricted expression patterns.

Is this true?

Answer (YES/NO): NO